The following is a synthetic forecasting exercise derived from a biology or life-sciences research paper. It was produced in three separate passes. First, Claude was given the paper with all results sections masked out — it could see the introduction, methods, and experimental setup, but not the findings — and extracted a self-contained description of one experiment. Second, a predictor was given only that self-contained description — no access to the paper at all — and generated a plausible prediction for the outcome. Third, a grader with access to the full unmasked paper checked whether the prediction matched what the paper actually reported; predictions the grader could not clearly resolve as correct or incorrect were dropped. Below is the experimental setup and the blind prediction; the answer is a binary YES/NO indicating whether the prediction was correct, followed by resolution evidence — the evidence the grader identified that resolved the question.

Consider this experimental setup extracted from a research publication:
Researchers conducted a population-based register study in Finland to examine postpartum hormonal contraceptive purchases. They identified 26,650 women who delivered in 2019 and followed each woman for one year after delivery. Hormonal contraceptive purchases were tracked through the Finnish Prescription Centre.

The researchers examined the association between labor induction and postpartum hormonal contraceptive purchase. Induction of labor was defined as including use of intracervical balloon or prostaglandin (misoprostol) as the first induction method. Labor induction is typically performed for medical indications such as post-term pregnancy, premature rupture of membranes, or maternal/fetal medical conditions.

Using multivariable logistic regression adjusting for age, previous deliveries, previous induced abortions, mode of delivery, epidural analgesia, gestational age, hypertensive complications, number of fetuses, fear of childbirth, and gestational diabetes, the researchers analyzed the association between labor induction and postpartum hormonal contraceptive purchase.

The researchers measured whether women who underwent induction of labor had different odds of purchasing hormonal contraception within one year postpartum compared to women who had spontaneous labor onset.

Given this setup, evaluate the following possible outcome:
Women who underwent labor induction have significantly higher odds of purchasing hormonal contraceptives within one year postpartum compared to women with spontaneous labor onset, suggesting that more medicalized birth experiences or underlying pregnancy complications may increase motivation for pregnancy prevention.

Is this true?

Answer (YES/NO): YES